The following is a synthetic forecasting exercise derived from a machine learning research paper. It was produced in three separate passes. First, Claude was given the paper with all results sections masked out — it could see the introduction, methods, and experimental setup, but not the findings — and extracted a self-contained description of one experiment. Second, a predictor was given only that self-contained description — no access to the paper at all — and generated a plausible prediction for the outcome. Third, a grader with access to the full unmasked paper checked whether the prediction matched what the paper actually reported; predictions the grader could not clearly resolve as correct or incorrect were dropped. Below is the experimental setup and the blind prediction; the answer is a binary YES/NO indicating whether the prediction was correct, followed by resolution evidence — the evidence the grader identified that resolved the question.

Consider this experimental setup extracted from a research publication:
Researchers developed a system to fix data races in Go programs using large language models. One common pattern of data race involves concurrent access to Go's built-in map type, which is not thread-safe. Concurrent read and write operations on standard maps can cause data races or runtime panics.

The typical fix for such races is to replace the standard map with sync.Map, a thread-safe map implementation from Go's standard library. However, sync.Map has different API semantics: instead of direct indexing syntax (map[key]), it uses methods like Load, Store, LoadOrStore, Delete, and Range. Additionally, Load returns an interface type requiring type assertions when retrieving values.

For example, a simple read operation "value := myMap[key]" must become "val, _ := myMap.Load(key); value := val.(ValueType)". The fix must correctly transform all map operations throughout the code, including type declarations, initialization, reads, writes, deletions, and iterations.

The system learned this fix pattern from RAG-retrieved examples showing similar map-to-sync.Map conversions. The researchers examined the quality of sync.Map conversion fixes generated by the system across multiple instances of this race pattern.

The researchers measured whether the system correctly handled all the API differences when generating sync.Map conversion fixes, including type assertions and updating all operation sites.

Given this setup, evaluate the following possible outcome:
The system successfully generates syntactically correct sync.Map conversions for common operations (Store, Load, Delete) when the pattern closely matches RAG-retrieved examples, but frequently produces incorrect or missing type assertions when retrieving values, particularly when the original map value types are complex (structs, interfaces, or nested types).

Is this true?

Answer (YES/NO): NO